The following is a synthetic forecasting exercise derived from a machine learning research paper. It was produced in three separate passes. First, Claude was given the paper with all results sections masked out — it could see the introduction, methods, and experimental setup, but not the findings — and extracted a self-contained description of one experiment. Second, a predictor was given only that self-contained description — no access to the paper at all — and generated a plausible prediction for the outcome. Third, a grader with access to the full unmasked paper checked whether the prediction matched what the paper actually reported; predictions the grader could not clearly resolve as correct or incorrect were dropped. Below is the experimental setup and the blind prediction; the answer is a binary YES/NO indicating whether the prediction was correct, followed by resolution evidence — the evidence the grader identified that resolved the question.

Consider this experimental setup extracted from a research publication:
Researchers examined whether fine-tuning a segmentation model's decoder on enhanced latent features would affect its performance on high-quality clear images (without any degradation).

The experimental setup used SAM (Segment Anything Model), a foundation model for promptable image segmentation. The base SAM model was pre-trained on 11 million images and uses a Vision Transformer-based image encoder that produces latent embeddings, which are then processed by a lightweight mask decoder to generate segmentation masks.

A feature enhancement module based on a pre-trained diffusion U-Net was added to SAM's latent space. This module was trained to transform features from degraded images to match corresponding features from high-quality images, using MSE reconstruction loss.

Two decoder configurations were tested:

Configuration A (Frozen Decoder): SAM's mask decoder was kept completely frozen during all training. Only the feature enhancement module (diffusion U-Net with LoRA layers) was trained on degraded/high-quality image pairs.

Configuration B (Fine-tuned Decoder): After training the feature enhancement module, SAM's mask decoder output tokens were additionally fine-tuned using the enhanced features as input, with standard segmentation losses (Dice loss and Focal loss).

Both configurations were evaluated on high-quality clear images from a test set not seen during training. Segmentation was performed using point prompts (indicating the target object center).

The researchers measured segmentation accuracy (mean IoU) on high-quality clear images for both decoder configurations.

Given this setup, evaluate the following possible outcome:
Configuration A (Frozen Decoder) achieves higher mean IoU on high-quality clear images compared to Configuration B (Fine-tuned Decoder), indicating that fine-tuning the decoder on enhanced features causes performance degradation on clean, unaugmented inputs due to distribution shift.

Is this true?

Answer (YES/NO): NO